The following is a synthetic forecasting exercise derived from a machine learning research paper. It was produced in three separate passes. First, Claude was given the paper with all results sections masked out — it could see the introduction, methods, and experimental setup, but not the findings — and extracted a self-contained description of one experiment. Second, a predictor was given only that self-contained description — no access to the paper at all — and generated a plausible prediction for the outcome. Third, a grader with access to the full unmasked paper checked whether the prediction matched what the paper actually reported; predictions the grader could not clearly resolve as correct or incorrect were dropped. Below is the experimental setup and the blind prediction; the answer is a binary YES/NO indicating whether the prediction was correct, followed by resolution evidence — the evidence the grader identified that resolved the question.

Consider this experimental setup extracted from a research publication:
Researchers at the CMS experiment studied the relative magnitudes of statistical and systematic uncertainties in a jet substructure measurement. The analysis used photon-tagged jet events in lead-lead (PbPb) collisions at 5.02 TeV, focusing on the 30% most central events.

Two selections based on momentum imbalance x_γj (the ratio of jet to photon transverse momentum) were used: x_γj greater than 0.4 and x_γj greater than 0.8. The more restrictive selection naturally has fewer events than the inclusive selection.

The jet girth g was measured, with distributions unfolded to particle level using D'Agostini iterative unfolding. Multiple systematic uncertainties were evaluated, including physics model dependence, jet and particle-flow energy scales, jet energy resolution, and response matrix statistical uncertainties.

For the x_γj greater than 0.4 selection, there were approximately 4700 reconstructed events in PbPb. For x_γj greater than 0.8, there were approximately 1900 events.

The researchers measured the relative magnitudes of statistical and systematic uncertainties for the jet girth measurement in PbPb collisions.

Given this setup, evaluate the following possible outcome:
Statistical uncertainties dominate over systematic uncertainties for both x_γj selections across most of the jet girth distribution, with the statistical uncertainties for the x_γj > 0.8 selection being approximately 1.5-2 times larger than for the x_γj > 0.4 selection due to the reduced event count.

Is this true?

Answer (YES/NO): NO